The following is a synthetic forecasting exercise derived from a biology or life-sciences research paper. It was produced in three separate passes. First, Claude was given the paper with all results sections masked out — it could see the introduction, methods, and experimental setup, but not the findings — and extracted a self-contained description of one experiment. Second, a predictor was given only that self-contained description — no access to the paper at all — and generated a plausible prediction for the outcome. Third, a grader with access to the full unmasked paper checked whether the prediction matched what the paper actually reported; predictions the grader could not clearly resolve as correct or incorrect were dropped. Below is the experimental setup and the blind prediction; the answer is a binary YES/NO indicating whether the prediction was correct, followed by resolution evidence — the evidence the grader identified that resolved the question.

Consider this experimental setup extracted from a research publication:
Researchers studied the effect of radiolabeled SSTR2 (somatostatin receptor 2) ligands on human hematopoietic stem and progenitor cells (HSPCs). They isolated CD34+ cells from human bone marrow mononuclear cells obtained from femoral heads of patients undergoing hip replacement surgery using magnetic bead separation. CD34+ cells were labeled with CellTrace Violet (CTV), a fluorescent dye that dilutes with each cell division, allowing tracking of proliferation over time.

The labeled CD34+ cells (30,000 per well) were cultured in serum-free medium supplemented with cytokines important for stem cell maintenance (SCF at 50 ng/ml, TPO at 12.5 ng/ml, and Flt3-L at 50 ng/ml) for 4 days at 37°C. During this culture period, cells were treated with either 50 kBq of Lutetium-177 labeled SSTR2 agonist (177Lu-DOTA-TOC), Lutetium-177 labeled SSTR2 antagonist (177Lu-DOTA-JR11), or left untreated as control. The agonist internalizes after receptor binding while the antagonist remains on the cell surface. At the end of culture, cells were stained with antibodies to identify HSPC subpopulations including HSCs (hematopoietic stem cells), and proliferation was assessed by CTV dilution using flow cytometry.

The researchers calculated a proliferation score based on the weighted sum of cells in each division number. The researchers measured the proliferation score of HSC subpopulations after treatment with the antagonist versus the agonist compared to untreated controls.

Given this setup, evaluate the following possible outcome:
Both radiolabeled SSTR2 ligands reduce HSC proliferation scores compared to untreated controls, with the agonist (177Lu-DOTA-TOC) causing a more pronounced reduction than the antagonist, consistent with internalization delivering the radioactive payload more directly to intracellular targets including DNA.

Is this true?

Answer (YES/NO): NO